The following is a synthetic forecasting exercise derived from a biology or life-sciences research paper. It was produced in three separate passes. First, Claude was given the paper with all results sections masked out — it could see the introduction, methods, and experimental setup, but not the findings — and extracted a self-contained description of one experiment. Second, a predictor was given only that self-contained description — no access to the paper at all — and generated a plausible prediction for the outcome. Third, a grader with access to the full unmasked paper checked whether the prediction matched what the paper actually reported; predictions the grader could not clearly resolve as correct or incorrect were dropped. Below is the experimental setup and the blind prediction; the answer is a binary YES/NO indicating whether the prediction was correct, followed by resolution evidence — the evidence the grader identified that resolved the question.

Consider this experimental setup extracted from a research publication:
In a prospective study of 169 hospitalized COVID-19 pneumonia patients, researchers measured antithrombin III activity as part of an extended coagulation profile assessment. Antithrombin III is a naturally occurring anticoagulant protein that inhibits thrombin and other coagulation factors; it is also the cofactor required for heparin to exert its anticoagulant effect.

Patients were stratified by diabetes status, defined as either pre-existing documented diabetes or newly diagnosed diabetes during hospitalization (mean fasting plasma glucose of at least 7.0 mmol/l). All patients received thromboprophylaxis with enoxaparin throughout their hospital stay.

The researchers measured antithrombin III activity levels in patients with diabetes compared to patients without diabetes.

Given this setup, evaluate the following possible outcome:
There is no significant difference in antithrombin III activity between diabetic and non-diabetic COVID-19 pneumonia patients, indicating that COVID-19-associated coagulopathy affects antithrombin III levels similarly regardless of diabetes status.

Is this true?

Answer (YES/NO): NO